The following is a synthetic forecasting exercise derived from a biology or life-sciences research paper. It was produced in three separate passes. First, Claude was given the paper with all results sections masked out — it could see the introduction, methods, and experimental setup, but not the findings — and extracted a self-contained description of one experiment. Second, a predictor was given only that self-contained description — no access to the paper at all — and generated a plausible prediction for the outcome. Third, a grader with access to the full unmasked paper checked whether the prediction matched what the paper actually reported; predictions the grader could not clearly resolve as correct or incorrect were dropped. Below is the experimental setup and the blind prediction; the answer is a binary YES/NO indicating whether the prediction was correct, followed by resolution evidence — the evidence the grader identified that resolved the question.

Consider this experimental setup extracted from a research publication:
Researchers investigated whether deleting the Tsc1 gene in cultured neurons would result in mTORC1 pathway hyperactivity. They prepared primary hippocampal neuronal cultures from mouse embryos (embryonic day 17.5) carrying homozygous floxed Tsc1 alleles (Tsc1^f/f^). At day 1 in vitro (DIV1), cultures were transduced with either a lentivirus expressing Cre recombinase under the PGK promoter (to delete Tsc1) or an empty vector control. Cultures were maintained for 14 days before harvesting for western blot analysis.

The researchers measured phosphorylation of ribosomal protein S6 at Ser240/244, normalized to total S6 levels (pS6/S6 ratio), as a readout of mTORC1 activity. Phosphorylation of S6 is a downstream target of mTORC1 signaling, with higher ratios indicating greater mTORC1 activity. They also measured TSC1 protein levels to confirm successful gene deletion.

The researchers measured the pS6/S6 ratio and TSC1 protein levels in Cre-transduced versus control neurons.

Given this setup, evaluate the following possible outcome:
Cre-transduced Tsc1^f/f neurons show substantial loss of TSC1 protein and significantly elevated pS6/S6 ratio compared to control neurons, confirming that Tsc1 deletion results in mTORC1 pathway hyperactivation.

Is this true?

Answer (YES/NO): YES